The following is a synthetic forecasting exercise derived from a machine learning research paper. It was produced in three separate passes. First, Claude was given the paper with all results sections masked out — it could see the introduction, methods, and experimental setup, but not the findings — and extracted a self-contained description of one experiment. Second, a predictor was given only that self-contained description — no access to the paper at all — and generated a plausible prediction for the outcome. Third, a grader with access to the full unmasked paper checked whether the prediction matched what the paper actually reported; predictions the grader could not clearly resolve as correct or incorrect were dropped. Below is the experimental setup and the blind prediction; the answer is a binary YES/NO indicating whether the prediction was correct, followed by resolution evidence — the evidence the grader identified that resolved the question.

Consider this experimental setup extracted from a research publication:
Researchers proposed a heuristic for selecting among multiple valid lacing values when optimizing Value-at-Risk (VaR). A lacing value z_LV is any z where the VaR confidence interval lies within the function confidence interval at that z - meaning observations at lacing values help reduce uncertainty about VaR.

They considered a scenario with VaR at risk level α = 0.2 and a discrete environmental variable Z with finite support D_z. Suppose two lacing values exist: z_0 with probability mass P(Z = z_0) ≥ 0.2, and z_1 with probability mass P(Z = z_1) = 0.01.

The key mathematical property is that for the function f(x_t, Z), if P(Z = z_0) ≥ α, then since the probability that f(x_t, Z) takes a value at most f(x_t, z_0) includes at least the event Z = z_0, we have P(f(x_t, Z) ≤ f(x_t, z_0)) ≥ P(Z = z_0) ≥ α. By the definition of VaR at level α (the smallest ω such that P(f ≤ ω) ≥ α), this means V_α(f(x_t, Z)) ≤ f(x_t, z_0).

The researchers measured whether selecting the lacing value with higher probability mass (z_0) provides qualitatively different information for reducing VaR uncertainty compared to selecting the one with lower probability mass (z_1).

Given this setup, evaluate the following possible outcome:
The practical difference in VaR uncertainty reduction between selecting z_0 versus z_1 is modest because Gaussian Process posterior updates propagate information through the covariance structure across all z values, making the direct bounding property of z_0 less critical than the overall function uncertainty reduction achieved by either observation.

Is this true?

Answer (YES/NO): NO